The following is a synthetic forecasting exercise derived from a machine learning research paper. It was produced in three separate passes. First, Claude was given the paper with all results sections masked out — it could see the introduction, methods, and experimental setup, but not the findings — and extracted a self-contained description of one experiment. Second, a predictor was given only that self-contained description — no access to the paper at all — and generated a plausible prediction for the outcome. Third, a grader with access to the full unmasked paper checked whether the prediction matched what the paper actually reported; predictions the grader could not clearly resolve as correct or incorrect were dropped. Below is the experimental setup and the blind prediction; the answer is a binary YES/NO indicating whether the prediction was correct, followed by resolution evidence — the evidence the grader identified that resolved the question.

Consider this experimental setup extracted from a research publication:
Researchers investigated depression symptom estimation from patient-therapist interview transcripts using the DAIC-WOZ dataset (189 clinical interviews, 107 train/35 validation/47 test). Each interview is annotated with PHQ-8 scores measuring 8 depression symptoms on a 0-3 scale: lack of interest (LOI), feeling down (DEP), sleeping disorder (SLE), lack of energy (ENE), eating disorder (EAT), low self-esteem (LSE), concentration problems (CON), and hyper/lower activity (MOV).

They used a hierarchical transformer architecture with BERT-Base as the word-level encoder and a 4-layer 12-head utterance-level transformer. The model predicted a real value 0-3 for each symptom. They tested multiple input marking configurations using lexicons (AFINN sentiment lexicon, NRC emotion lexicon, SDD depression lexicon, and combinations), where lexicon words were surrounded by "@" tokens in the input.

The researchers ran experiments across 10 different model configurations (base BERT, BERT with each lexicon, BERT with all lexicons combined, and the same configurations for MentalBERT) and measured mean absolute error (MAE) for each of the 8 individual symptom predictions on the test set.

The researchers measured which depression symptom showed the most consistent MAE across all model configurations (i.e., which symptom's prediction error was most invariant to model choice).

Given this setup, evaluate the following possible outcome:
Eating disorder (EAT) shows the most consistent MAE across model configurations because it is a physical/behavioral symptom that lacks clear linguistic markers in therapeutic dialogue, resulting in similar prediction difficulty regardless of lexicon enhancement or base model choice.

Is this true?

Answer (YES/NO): NO